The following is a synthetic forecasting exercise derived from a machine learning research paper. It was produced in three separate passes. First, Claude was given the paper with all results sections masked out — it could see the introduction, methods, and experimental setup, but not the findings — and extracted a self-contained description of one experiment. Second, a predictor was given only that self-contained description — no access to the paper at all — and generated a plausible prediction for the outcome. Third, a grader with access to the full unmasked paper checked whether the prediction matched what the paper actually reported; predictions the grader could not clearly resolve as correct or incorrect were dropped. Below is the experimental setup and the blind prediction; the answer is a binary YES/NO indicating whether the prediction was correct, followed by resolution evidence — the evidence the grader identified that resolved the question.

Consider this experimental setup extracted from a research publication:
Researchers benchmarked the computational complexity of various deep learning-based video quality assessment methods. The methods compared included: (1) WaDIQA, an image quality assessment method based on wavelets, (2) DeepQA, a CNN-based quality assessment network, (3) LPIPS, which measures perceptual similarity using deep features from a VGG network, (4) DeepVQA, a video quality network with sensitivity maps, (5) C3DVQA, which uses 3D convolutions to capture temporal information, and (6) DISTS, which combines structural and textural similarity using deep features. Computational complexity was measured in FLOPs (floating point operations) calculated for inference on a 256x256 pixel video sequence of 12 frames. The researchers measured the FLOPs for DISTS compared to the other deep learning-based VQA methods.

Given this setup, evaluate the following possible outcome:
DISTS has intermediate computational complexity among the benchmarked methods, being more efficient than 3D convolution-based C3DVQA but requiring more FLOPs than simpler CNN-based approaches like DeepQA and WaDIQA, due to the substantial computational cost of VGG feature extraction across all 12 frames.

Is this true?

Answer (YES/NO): NO